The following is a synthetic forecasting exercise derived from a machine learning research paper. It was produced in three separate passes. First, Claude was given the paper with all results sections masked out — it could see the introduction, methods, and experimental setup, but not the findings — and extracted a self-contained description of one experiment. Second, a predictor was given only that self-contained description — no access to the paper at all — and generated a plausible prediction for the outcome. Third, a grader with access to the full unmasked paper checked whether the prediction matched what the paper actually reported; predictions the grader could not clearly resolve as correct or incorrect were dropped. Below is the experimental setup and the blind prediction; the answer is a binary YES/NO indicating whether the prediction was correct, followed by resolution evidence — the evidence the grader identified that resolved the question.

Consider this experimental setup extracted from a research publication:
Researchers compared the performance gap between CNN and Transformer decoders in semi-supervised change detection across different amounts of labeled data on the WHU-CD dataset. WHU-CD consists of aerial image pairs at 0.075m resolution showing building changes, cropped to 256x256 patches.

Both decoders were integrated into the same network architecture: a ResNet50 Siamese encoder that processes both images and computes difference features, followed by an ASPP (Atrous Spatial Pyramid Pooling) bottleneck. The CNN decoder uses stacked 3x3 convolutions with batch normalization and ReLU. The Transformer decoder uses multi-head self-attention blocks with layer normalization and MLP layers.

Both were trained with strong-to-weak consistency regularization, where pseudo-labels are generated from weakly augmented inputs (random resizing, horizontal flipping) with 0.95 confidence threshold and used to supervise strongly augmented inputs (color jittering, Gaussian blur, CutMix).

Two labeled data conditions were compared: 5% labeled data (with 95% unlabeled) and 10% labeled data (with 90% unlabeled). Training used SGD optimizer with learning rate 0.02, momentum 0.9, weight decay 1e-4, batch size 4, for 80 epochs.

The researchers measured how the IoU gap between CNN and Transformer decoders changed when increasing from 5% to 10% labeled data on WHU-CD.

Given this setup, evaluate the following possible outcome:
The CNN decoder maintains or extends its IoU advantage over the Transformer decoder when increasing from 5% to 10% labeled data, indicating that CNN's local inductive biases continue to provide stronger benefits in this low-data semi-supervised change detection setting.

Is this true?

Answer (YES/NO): NO